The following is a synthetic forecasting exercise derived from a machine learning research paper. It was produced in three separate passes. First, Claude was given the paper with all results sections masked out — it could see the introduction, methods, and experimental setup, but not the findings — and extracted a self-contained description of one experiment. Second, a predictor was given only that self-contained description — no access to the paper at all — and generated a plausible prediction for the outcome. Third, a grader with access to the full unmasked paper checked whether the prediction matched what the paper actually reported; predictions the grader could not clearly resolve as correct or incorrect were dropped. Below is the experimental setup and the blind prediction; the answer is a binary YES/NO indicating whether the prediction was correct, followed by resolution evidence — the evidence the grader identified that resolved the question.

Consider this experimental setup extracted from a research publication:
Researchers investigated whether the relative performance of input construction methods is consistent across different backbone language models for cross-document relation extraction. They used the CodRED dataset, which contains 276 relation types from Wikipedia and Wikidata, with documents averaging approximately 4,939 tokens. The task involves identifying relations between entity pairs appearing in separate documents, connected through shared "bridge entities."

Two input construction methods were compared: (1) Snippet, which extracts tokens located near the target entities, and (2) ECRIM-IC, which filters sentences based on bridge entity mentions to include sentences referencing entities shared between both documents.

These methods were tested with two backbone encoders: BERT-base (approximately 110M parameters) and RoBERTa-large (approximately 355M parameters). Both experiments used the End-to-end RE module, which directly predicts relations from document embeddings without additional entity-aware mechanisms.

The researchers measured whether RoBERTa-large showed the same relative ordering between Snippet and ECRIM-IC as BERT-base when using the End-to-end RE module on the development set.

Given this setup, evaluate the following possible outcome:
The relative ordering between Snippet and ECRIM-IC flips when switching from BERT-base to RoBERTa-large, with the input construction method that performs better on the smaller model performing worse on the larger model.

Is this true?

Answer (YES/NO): NO